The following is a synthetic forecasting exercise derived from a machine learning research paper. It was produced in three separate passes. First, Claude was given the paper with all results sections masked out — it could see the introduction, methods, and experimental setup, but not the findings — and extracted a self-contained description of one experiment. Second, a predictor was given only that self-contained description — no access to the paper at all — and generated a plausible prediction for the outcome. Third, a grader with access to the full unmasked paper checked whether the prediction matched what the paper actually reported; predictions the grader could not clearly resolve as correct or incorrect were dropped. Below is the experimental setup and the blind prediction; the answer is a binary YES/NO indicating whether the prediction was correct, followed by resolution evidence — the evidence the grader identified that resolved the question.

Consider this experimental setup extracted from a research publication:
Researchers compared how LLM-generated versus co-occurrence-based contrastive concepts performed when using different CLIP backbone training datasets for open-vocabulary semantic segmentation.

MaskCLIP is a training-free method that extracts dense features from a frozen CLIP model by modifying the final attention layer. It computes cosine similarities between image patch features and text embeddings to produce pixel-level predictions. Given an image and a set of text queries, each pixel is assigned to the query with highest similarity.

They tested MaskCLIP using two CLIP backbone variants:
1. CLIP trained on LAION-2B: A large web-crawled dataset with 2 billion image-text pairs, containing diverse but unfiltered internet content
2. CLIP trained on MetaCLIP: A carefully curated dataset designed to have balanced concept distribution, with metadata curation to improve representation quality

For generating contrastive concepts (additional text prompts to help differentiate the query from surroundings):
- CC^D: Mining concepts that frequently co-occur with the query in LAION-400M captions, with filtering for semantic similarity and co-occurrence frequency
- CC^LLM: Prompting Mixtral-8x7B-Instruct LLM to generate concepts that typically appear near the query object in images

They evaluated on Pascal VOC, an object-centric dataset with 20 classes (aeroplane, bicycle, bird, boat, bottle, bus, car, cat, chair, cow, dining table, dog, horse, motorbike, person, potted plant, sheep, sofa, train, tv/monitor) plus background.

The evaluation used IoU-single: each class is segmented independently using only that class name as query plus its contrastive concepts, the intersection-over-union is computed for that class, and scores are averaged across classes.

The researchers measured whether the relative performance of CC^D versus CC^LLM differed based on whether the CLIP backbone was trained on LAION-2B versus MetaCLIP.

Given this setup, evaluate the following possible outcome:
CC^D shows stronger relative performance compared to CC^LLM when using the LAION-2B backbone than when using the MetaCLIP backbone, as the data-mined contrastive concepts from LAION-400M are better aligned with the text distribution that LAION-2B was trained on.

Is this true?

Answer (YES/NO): YES